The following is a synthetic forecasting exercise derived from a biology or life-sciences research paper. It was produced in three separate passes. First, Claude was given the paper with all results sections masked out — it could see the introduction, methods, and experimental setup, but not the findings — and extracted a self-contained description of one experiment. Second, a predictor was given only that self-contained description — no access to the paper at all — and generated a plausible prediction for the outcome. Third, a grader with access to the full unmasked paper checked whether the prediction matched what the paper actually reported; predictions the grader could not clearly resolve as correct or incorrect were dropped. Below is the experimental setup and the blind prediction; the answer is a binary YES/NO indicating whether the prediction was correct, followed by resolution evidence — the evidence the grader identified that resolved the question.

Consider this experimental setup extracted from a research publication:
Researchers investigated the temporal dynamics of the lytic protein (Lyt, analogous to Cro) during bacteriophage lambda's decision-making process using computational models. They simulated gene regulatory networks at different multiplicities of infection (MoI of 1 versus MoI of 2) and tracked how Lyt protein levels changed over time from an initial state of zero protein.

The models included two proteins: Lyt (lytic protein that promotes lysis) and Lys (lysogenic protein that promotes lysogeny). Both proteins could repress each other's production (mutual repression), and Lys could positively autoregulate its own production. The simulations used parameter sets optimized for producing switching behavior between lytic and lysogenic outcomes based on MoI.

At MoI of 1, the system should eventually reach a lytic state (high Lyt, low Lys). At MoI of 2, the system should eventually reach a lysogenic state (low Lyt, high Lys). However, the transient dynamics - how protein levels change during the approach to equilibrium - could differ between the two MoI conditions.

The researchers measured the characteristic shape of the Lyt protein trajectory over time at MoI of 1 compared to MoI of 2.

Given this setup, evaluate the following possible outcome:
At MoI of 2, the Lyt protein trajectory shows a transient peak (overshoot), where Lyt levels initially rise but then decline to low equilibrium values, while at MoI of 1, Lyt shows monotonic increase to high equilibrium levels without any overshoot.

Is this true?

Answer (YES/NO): NO